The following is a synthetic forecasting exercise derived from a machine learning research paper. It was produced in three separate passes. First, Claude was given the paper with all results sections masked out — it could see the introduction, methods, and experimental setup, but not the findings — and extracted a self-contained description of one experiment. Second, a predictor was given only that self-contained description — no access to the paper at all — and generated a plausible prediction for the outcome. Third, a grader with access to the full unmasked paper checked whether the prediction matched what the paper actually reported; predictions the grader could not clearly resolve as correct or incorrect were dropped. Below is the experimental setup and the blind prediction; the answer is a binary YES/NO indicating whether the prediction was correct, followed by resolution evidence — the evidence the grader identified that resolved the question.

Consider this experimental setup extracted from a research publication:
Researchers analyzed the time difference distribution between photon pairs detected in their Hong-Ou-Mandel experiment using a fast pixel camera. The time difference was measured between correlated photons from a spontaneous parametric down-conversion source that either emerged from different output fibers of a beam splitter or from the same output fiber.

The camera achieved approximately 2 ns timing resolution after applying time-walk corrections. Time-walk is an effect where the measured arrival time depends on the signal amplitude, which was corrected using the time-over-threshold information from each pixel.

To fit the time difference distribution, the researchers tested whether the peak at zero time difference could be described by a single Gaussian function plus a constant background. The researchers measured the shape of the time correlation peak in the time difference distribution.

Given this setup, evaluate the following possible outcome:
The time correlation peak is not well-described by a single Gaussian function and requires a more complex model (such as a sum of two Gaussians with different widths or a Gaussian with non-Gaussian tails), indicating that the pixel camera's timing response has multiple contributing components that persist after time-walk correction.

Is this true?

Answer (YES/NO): YES